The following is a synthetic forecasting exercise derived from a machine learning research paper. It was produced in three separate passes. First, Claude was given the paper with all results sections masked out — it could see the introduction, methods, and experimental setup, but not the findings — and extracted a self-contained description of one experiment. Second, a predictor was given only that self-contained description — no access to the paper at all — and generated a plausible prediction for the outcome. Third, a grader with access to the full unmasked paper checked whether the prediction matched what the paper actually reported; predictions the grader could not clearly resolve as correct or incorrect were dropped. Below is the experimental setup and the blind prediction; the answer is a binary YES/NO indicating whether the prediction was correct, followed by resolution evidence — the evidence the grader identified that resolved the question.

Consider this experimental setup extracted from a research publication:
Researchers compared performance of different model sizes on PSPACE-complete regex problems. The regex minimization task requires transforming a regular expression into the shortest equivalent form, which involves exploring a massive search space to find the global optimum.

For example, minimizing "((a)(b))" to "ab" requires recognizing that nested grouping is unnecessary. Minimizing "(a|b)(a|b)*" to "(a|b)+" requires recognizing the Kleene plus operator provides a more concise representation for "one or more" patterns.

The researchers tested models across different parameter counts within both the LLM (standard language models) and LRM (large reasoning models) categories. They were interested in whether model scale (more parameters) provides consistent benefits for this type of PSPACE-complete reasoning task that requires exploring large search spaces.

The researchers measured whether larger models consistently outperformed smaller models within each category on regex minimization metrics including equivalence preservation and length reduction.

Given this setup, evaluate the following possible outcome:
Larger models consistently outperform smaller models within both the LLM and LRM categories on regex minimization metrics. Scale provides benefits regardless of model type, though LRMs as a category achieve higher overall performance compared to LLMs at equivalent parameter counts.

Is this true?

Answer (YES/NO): NO